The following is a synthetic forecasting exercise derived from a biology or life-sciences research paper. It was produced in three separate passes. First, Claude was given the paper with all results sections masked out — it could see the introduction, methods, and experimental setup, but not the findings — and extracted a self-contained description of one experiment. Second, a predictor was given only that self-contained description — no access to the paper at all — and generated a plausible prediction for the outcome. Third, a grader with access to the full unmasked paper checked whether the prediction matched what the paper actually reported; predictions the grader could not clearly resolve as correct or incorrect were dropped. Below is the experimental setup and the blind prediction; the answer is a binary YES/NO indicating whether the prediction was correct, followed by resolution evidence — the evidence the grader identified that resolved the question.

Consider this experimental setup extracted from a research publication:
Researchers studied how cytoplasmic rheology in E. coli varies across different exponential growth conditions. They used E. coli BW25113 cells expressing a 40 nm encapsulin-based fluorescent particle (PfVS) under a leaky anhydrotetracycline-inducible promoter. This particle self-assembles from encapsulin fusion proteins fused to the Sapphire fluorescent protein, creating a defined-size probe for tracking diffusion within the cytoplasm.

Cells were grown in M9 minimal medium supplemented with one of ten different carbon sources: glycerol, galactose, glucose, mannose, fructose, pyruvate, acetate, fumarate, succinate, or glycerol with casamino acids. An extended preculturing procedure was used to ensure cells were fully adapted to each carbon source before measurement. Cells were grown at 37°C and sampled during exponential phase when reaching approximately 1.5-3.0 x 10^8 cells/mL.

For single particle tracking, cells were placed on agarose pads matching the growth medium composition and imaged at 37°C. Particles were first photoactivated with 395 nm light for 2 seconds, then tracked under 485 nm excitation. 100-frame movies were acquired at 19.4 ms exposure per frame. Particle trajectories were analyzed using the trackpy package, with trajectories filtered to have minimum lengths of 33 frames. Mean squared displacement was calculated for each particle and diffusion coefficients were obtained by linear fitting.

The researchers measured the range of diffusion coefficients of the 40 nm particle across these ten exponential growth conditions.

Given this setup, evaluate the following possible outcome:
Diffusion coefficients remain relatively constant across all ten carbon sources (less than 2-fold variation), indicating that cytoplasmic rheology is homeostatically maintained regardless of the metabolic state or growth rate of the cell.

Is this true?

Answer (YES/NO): NO